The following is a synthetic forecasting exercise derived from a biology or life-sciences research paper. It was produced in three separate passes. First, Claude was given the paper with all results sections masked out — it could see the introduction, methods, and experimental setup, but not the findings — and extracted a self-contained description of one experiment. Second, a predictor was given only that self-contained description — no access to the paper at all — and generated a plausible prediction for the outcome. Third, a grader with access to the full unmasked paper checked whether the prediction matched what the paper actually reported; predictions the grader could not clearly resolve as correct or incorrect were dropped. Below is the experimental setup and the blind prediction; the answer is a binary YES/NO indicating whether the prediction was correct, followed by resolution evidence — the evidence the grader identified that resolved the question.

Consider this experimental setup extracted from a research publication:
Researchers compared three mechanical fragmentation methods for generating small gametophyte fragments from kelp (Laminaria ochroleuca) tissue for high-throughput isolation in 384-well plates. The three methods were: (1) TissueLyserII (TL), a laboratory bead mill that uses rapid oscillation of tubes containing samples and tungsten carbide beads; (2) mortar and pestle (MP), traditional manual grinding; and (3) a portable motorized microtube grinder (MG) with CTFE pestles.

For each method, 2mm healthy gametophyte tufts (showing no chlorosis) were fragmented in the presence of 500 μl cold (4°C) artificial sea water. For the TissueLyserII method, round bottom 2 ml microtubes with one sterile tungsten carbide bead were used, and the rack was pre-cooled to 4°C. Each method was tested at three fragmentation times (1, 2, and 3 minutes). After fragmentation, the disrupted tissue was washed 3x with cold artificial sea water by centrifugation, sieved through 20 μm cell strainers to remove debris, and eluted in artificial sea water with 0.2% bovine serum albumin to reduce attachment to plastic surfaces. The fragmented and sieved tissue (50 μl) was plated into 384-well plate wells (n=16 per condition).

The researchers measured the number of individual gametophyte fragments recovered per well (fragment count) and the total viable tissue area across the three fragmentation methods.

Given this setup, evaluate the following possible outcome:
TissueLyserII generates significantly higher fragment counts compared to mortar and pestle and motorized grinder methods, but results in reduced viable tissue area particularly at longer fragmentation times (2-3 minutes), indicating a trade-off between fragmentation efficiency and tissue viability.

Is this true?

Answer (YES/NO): NO